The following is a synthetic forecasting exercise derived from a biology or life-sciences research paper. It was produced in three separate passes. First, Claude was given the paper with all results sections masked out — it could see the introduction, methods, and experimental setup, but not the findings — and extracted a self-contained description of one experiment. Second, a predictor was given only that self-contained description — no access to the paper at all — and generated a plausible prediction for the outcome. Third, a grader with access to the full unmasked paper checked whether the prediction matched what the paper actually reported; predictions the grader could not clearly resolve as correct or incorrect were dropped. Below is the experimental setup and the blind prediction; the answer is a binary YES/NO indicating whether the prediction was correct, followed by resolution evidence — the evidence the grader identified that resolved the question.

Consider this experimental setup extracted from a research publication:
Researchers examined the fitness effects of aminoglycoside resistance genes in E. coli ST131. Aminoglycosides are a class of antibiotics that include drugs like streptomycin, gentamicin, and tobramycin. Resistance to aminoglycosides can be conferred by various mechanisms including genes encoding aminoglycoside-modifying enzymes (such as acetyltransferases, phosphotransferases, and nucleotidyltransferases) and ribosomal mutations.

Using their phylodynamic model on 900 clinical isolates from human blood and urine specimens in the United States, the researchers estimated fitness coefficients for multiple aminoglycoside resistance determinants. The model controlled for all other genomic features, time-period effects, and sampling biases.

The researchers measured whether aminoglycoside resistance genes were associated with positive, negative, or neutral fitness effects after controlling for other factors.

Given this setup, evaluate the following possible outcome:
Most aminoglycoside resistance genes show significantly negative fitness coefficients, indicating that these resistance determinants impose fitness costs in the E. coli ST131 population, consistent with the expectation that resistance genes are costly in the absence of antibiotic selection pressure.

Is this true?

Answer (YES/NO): NO